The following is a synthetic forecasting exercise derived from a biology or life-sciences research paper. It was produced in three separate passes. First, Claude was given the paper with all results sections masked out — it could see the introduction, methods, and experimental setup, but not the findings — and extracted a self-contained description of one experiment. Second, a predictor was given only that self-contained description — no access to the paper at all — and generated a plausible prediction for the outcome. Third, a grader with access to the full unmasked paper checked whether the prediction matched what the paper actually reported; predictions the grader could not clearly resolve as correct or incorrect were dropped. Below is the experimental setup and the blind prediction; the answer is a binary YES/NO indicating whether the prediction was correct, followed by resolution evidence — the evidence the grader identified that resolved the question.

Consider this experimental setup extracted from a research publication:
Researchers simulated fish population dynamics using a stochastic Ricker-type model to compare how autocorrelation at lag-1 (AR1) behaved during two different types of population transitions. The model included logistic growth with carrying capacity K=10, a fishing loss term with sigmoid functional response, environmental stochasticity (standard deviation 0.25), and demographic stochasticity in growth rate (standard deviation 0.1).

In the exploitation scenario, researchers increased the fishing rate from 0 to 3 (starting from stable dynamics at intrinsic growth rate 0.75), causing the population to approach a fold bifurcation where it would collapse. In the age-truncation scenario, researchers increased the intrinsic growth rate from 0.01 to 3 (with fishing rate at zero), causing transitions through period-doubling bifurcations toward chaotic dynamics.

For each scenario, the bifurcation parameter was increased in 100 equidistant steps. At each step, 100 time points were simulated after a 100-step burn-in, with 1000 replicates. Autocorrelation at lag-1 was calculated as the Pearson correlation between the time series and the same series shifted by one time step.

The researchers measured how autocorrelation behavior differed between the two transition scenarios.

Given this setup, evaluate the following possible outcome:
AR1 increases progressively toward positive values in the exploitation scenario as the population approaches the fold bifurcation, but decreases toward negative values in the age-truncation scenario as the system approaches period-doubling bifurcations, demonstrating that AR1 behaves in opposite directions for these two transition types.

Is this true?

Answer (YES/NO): NO